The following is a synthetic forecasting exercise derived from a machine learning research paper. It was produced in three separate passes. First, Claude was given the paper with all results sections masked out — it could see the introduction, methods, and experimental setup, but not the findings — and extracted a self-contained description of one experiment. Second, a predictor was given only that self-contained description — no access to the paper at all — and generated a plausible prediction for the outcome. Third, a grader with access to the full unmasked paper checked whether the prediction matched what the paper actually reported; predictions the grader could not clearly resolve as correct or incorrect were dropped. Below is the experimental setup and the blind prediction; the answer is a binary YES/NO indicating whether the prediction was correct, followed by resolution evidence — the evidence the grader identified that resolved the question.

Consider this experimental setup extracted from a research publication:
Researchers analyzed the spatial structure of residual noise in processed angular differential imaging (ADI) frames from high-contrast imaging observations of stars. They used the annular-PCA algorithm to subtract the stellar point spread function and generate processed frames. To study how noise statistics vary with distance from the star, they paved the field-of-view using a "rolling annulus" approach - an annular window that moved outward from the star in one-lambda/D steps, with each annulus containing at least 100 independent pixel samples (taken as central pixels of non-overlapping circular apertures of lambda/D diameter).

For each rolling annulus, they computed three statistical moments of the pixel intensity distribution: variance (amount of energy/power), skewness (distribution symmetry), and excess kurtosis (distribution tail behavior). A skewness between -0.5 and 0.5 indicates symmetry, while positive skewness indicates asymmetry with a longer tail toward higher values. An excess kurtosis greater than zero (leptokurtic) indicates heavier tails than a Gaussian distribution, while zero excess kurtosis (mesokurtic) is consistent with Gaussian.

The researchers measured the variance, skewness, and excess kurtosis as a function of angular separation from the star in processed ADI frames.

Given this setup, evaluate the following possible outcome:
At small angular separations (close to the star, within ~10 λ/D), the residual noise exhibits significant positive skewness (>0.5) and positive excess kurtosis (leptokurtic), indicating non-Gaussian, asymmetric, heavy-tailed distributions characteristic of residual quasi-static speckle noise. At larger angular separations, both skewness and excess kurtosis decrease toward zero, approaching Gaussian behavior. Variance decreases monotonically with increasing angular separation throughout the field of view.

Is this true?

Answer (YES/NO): NO